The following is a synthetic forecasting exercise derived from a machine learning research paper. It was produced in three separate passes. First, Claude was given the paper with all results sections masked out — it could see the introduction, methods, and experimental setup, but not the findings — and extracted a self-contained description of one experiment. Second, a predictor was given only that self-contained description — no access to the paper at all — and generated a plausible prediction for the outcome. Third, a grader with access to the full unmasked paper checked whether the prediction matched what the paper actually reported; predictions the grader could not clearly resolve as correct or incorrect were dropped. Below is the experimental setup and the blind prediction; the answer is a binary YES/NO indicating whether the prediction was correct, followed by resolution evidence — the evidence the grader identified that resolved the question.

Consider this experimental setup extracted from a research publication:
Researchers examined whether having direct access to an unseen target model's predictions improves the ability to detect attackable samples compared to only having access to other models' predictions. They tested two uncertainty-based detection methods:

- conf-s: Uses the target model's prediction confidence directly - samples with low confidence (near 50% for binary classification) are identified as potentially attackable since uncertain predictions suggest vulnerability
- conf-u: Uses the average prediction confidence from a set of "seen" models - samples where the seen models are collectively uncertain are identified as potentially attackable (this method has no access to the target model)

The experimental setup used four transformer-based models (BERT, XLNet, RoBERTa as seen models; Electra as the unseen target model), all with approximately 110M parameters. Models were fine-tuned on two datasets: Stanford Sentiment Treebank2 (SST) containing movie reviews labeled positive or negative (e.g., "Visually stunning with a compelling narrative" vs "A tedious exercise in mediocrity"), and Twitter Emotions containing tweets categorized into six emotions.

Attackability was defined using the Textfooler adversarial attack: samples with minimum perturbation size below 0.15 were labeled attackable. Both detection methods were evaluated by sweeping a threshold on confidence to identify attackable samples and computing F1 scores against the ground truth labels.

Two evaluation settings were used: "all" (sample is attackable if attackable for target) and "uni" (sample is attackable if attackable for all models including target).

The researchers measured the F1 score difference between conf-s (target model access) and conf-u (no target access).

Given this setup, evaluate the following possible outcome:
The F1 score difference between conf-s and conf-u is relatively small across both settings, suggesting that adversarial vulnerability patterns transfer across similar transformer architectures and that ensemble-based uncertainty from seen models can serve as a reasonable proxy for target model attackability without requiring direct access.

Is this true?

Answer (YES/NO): YES